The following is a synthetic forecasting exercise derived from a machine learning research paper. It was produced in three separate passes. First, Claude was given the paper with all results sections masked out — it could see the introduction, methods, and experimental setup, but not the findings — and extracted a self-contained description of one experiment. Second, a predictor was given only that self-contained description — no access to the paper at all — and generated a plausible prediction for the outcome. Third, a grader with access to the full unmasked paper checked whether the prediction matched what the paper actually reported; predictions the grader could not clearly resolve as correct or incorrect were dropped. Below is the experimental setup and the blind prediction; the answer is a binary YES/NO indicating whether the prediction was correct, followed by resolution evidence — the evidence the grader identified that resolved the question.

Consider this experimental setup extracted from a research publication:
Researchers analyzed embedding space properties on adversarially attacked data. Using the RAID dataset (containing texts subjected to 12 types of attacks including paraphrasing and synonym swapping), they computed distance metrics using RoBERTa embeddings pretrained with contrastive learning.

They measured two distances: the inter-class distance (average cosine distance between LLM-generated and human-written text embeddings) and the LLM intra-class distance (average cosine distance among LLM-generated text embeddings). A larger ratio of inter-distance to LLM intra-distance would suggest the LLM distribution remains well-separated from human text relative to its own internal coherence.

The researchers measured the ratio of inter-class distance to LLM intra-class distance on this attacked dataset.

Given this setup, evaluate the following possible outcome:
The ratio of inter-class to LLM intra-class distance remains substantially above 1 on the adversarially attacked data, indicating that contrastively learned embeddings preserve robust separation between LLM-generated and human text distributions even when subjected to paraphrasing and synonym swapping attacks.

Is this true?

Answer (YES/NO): YES